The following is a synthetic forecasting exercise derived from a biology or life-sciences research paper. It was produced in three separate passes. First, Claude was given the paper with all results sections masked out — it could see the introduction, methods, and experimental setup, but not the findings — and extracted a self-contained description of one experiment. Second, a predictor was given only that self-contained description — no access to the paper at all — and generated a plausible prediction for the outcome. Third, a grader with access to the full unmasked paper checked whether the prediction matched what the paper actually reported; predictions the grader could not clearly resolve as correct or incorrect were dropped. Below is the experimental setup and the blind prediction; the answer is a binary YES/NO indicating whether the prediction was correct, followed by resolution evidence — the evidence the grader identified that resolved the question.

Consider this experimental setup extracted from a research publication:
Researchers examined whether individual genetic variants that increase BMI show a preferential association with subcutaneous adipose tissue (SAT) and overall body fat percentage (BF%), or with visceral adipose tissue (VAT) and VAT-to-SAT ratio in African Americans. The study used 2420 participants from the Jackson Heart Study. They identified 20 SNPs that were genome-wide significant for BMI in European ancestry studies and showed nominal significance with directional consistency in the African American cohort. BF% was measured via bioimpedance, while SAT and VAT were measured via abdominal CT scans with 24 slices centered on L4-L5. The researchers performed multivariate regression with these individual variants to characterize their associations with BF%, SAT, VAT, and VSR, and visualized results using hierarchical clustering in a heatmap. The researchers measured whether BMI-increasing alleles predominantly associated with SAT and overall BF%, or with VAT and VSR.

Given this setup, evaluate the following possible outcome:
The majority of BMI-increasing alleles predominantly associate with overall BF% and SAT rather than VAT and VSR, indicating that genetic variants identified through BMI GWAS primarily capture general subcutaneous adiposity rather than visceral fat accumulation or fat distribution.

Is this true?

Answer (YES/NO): YES